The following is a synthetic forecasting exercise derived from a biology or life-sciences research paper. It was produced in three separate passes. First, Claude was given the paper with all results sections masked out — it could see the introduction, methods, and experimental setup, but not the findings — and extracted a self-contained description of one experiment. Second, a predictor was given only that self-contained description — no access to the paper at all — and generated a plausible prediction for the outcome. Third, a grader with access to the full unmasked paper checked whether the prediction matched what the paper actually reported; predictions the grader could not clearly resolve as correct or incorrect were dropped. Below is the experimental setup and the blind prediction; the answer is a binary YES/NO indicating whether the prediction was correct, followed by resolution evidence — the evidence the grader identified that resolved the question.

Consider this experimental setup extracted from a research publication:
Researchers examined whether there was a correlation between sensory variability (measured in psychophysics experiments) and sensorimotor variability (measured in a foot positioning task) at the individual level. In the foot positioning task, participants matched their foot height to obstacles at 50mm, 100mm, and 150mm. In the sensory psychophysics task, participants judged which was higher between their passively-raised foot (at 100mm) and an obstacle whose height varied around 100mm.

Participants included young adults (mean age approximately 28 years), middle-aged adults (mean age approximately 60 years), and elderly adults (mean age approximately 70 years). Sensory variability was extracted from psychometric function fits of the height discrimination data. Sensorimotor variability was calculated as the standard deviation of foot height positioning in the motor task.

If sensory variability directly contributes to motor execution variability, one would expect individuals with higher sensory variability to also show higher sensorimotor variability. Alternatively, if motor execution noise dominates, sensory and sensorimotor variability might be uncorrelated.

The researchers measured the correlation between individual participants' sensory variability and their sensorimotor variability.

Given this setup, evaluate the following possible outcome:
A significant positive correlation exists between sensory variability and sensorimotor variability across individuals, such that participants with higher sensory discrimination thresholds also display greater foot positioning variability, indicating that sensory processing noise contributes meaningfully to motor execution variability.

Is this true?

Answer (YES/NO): YES